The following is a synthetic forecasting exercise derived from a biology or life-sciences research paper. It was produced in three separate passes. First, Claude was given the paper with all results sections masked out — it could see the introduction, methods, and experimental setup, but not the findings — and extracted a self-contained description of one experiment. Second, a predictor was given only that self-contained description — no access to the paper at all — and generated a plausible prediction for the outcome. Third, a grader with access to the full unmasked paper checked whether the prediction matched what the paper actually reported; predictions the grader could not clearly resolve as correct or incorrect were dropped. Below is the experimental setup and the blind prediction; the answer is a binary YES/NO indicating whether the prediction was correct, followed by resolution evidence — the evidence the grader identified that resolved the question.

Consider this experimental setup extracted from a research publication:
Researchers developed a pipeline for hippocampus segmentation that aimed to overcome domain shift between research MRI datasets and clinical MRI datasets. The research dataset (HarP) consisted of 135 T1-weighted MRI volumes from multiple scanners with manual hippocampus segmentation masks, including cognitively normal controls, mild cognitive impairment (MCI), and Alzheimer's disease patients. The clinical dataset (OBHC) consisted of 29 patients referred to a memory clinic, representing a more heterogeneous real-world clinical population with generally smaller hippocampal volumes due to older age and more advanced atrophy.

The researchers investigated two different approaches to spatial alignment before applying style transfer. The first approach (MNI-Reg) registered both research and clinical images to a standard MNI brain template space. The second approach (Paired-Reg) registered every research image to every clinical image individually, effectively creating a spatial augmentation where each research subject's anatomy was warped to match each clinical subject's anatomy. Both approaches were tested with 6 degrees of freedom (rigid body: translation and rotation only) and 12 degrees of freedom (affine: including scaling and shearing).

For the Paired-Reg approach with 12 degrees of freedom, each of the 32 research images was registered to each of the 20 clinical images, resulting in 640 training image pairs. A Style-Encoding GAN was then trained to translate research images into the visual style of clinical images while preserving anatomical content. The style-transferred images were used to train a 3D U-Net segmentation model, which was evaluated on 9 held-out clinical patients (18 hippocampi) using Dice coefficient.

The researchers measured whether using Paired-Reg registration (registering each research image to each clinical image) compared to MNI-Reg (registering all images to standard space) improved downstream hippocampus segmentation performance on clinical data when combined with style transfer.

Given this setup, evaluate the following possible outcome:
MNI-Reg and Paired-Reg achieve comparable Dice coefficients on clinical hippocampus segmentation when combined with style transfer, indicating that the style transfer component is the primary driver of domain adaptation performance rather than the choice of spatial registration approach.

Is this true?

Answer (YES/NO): NO